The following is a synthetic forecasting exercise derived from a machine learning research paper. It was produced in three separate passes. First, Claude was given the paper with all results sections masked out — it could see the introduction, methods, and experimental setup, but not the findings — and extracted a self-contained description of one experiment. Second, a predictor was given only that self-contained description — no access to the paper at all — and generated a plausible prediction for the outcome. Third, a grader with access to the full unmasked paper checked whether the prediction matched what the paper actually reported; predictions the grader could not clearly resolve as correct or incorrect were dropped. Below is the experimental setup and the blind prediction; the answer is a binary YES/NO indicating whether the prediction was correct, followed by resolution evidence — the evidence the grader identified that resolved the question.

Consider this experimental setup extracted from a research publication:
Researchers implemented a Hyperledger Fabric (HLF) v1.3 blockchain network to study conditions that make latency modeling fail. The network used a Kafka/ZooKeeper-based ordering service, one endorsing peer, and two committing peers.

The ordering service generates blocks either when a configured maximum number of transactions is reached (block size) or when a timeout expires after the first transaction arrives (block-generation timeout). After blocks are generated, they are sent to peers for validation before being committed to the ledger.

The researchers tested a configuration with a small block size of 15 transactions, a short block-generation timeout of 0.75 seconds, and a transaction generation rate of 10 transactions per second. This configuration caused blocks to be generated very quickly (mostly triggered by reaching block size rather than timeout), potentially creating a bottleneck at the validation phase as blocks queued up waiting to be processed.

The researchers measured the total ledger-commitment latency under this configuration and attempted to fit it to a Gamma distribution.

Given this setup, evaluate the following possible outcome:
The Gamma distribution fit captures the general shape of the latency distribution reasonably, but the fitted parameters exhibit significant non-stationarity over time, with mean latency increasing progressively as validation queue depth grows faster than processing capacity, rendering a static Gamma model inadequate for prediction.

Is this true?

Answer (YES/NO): NO